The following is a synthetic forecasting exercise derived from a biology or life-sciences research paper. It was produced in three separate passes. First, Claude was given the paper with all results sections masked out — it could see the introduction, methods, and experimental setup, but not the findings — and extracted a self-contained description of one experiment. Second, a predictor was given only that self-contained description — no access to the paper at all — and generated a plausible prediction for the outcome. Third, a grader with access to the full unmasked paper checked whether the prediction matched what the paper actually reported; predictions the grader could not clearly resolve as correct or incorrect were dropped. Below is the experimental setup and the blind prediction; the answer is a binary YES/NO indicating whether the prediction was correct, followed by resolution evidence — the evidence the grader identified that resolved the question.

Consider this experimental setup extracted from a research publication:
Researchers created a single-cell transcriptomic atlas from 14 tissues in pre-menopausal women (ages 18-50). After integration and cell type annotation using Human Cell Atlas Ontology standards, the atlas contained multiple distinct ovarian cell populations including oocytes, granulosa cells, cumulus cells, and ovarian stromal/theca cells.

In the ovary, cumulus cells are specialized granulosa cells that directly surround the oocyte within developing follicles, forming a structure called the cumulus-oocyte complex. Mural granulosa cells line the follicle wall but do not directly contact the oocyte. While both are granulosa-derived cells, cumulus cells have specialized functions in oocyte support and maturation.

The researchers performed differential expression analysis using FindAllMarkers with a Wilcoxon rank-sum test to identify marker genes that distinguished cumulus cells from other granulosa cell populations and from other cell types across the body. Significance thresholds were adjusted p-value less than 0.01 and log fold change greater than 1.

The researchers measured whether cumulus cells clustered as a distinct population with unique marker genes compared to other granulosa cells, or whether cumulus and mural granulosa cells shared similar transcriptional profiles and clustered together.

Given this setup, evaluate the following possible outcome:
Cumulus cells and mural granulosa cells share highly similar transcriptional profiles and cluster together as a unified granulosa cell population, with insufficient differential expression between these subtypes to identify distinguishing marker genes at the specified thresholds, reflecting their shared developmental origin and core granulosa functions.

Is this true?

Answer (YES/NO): NO